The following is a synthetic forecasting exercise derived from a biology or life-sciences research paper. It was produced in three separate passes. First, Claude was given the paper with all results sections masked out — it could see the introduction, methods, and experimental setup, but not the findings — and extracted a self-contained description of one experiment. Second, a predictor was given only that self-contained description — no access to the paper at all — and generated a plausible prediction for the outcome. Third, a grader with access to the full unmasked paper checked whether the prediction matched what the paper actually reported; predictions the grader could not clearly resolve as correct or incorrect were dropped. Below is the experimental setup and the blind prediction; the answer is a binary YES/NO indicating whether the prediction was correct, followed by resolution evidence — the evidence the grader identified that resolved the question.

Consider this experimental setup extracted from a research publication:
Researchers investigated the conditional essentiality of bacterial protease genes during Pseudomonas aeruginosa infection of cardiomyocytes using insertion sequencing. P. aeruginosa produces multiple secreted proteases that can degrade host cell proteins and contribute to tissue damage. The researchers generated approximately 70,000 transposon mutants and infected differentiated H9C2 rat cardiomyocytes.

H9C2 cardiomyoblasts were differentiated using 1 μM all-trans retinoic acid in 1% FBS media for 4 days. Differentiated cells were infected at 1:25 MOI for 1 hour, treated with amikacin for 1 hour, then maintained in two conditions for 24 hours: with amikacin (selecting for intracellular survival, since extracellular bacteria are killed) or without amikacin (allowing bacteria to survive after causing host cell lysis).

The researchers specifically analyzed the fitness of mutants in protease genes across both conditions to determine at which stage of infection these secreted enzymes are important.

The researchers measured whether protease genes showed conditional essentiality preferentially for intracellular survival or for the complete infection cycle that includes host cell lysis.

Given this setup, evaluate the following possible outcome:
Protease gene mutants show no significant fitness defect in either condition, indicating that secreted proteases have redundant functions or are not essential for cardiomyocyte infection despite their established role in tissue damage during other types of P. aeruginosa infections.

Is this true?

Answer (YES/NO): NO